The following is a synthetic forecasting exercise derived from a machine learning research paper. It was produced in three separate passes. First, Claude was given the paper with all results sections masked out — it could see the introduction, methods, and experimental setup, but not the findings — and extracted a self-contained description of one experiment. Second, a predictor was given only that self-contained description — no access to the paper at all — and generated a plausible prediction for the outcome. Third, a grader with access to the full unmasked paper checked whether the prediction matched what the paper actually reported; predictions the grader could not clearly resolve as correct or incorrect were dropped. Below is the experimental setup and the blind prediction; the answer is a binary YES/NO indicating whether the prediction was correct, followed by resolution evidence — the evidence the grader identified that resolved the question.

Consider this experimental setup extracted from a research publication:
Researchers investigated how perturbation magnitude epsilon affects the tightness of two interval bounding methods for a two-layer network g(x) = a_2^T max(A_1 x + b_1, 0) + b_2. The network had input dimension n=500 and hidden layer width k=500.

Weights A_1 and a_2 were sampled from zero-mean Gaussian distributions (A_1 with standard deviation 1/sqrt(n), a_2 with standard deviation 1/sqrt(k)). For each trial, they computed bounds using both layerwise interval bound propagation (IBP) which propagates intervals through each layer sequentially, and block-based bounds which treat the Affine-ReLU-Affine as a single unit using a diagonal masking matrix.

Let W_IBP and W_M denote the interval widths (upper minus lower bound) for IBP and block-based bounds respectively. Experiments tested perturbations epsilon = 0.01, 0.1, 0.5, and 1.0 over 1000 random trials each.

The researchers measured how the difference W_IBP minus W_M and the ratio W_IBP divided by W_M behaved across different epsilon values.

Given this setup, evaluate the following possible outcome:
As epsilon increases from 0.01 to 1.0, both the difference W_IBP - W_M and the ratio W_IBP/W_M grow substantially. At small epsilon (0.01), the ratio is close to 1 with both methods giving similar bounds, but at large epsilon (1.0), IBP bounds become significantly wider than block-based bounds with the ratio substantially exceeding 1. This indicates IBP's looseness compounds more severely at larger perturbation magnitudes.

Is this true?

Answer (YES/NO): NO